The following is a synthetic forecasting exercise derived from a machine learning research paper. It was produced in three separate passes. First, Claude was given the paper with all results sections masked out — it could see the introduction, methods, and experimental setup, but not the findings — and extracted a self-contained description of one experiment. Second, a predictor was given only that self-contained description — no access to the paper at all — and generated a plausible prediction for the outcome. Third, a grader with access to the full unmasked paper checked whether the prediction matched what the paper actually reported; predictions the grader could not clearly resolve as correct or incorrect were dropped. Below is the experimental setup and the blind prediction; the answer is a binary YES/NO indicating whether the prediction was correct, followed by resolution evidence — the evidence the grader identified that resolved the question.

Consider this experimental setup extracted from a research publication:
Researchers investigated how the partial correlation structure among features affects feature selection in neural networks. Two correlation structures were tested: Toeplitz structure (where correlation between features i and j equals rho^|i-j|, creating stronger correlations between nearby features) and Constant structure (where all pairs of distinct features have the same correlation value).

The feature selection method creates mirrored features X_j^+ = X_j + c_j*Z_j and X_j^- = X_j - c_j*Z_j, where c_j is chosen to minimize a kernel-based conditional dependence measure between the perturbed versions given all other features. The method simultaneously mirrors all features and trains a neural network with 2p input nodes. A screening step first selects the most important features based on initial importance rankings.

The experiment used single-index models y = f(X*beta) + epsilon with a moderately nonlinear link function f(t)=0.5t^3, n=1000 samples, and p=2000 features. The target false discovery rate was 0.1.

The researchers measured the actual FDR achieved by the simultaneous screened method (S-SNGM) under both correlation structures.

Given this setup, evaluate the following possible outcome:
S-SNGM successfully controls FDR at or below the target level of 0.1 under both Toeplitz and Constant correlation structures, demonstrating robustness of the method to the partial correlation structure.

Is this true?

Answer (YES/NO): YES